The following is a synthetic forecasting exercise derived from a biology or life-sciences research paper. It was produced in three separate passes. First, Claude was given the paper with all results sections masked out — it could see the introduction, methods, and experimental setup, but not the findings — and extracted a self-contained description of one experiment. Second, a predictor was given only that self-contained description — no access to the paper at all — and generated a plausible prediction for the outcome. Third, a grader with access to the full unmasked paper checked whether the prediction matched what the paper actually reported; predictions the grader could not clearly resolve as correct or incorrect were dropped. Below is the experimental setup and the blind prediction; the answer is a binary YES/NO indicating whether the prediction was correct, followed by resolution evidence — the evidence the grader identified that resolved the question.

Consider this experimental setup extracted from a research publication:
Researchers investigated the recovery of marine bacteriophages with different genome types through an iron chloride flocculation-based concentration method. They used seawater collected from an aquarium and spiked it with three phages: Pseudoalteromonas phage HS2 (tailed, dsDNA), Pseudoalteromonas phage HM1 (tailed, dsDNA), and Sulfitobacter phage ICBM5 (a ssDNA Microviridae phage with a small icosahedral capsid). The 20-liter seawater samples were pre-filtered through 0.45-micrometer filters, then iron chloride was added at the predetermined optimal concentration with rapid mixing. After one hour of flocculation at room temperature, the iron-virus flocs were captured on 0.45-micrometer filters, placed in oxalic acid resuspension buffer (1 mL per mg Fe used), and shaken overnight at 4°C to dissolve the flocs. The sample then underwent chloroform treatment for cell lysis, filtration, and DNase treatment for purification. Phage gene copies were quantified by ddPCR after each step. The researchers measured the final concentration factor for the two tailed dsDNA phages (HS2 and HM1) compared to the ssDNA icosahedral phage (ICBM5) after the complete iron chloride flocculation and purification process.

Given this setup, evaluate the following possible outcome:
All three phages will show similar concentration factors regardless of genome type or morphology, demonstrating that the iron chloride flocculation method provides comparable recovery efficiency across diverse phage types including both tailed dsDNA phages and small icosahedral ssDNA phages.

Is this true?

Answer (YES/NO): NO